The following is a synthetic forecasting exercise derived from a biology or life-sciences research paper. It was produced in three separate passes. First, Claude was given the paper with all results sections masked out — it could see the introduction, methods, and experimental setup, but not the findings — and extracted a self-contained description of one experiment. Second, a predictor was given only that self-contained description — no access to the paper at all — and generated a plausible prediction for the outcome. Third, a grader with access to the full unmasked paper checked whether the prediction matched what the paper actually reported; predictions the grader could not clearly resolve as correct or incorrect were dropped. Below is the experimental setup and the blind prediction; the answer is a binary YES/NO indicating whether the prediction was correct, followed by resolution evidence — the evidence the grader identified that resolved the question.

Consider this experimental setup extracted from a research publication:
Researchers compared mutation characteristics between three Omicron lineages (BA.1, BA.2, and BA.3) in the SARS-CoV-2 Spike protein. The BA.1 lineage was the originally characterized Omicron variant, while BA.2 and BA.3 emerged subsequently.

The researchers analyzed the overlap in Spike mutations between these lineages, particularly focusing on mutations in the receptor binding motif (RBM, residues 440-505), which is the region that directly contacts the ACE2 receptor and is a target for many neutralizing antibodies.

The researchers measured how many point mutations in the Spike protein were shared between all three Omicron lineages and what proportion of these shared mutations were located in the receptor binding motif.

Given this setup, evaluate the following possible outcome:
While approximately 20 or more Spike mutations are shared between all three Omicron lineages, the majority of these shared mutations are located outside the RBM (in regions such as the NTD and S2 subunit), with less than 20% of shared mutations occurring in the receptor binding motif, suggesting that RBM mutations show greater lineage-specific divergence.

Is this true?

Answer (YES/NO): NO